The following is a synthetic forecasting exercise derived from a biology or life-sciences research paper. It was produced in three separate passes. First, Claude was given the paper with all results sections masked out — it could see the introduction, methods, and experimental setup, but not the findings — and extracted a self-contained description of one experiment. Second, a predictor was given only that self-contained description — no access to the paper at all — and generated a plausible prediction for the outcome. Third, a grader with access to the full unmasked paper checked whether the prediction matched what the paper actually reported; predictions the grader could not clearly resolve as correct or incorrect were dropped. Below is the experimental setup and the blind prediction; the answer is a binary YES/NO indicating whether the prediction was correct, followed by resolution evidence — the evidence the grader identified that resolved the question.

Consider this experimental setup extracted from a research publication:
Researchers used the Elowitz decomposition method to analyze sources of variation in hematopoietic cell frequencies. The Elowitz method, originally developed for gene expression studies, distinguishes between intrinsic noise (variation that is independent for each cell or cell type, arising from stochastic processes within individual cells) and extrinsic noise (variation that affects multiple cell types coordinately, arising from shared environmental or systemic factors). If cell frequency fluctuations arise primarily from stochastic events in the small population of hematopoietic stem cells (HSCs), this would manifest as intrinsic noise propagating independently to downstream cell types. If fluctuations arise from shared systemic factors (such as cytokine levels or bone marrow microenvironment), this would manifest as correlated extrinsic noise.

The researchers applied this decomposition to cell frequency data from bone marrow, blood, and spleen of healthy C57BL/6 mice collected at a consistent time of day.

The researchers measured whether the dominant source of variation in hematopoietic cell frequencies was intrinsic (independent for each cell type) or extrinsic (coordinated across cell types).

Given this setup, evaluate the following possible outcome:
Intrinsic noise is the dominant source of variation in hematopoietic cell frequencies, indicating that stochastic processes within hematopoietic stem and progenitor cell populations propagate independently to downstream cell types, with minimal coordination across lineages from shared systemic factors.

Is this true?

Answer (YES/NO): NO